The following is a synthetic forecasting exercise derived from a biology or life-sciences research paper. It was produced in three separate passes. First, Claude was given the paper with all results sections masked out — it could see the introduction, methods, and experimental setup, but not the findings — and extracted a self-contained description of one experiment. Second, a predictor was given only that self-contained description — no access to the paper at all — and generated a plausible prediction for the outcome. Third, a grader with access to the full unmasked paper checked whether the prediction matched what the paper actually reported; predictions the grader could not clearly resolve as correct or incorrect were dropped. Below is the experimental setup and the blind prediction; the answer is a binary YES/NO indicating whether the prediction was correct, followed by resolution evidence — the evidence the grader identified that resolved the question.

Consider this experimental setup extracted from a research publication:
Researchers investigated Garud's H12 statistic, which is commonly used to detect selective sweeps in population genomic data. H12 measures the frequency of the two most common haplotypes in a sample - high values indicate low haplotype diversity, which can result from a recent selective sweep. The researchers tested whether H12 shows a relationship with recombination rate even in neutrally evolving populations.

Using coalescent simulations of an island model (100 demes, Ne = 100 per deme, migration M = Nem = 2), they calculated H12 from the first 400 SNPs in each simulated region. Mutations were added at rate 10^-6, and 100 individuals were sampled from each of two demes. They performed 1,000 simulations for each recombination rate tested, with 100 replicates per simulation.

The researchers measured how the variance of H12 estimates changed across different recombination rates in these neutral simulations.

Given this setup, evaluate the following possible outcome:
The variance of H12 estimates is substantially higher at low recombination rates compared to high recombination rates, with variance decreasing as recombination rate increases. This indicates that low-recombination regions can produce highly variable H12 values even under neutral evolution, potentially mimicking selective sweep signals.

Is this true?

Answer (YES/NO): NO